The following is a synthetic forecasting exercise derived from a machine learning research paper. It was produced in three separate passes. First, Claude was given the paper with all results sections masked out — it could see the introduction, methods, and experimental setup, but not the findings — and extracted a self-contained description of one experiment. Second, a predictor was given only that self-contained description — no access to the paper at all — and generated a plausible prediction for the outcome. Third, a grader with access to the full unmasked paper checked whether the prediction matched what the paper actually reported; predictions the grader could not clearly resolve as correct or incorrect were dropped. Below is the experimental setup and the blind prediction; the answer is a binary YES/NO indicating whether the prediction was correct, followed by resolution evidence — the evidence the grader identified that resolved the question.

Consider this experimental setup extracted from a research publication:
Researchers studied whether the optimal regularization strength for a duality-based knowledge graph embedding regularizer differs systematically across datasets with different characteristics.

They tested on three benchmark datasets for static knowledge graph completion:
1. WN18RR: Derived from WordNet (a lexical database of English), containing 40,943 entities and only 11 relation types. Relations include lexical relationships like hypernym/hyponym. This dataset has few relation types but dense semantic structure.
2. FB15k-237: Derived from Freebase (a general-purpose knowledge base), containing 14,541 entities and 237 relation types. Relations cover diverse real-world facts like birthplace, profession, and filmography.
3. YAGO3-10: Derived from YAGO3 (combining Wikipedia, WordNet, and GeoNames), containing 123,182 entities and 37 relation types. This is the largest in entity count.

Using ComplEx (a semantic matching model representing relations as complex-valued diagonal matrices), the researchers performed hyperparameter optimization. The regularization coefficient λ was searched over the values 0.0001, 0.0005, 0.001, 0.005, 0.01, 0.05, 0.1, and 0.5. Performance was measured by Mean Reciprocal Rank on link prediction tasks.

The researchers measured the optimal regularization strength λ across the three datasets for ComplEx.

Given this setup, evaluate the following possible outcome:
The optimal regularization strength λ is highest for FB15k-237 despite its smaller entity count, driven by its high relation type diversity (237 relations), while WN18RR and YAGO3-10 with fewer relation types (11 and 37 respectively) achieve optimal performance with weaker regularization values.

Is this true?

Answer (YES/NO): NO